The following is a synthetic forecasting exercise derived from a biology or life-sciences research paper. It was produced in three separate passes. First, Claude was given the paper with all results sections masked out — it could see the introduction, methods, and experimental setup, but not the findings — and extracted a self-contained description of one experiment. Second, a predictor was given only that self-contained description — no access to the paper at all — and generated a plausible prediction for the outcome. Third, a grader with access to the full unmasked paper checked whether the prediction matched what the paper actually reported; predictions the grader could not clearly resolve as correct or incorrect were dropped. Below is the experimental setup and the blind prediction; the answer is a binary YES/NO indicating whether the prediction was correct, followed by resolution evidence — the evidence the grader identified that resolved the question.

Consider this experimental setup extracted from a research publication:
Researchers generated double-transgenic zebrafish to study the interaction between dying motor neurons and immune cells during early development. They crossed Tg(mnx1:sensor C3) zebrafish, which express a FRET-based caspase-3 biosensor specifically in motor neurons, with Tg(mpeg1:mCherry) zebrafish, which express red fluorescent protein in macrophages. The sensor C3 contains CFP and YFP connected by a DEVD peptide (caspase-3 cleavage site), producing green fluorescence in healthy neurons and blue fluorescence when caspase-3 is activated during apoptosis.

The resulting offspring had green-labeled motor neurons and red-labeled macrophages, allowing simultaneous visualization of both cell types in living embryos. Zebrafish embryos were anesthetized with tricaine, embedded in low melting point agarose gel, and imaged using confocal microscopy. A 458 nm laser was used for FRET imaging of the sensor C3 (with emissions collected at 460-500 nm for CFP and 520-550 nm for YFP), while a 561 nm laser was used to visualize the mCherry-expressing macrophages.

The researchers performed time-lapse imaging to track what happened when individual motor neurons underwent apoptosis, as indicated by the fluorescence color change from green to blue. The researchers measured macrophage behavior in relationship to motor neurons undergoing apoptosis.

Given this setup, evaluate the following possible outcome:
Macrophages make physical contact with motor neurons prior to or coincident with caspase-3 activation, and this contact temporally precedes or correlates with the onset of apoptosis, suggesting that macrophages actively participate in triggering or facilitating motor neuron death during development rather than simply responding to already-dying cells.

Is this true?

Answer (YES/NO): NO